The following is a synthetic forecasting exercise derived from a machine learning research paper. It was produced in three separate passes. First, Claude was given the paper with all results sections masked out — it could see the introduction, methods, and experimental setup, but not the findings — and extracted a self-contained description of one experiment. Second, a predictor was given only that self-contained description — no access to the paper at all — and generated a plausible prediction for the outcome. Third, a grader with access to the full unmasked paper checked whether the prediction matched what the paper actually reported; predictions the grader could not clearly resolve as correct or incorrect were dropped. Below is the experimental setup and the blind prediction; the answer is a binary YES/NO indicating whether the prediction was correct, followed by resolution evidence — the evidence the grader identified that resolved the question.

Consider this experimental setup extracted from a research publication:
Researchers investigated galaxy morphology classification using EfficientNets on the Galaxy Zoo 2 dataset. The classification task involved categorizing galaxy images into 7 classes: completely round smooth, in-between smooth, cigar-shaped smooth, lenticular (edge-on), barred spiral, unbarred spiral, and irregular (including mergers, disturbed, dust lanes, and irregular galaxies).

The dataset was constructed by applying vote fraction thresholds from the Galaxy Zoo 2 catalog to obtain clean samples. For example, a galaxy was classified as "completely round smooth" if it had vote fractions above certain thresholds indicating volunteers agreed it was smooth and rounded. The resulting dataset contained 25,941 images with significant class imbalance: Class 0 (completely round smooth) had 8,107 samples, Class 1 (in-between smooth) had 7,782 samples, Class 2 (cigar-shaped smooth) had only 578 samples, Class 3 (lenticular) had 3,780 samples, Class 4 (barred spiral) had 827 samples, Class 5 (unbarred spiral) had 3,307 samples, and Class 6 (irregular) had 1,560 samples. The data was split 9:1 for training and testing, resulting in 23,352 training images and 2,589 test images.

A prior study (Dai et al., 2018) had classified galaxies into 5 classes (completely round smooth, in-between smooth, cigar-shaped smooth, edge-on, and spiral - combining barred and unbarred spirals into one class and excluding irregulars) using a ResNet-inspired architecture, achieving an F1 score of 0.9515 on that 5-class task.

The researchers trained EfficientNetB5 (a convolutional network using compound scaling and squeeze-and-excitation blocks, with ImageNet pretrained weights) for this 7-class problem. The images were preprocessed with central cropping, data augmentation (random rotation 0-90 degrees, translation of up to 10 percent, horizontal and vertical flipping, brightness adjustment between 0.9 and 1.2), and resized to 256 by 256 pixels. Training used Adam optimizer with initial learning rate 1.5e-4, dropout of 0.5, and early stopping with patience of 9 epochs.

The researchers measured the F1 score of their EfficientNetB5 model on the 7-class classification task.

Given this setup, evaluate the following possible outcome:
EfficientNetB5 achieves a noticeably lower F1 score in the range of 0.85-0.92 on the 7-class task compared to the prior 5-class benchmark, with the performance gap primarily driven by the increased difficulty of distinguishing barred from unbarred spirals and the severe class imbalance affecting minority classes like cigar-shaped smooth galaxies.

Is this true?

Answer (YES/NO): YES